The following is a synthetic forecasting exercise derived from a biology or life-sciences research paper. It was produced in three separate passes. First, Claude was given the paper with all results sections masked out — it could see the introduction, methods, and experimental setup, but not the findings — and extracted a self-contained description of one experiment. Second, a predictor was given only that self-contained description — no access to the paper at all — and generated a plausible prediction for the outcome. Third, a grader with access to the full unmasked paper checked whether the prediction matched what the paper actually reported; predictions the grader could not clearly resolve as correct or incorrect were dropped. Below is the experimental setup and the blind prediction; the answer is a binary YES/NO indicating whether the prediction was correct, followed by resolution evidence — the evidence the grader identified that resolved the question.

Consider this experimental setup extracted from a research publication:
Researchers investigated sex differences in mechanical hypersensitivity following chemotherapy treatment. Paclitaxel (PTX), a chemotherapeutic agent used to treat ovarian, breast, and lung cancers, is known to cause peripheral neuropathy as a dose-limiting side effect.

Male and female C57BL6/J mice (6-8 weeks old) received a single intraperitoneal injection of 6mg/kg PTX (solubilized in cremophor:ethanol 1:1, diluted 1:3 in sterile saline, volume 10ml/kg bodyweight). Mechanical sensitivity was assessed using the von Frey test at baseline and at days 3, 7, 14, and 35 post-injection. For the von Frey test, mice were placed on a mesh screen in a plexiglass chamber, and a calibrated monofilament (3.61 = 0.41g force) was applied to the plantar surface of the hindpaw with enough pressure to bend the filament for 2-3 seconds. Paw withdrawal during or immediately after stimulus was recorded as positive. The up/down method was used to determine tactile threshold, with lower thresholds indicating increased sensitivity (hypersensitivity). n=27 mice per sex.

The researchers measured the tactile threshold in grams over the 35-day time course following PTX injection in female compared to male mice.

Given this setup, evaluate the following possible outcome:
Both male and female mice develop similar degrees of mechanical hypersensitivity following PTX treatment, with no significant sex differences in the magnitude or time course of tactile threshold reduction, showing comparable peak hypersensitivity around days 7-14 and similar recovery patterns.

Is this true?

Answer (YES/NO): NO